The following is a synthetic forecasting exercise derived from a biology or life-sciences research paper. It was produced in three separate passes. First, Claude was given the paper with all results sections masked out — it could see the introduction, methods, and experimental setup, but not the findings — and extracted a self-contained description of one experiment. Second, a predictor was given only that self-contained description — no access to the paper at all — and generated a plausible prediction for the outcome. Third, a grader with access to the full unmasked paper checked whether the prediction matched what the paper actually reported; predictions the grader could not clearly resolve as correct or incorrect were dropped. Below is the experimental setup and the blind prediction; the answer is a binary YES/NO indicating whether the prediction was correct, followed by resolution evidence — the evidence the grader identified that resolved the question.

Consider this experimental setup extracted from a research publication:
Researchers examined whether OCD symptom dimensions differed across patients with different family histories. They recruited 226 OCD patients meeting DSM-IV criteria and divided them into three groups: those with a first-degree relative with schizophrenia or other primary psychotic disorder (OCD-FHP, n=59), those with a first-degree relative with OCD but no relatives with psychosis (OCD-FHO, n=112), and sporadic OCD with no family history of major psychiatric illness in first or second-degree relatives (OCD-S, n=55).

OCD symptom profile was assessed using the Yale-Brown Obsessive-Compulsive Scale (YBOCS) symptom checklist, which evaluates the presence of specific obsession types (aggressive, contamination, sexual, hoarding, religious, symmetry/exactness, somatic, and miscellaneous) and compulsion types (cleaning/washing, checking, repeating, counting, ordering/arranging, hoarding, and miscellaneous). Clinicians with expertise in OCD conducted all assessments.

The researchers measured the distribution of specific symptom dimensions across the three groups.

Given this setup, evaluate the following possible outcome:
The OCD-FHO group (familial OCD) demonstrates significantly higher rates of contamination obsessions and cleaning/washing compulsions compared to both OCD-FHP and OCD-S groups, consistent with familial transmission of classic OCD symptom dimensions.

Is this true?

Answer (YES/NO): NO